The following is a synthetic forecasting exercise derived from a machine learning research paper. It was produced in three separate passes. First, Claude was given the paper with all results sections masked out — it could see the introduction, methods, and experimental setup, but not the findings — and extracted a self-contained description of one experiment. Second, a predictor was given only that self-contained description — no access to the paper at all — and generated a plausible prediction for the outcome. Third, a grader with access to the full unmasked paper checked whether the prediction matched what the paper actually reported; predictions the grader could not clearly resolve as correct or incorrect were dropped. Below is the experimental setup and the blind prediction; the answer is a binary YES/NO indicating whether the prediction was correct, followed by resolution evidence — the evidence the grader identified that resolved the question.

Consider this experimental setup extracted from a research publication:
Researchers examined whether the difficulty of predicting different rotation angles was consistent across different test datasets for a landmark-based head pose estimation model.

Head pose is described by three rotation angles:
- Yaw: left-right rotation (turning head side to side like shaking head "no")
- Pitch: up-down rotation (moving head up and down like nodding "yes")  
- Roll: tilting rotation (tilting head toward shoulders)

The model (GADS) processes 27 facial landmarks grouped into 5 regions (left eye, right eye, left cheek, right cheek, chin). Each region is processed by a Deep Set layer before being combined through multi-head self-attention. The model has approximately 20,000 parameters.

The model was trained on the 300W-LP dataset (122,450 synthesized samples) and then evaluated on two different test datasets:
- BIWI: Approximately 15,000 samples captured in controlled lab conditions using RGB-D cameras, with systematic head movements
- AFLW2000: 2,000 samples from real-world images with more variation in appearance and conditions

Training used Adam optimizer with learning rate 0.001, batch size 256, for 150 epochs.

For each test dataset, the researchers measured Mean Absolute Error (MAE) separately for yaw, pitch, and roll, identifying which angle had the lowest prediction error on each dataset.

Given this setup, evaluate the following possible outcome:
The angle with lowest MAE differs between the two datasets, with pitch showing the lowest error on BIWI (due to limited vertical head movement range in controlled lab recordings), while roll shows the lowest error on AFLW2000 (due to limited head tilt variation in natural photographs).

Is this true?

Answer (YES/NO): NO